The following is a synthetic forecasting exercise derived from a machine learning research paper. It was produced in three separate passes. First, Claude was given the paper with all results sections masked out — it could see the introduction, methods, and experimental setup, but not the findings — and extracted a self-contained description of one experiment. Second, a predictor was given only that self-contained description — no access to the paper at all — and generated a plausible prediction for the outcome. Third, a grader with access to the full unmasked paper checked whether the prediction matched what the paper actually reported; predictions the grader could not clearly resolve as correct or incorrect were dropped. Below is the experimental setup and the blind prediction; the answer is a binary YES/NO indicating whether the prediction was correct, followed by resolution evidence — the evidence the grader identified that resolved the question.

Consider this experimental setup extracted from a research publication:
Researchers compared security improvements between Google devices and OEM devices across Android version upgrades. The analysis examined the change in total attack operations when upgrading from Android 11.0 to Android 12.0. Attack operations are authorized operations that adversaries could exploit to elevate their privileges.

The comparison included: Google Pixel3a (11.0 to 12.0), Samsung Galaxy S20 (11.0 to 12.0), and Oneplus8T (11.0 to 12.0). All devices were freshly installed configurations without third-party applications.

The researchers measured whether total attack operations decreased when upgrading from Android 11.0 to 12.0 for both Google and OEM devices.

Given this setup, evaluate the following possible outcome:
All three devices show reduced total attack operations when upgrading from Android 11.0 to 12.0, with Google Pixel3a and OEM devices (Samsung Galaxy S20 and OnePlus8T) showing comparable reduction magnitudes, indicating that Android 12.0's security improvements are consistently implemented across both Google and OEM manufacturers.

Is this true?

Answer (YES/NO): NO